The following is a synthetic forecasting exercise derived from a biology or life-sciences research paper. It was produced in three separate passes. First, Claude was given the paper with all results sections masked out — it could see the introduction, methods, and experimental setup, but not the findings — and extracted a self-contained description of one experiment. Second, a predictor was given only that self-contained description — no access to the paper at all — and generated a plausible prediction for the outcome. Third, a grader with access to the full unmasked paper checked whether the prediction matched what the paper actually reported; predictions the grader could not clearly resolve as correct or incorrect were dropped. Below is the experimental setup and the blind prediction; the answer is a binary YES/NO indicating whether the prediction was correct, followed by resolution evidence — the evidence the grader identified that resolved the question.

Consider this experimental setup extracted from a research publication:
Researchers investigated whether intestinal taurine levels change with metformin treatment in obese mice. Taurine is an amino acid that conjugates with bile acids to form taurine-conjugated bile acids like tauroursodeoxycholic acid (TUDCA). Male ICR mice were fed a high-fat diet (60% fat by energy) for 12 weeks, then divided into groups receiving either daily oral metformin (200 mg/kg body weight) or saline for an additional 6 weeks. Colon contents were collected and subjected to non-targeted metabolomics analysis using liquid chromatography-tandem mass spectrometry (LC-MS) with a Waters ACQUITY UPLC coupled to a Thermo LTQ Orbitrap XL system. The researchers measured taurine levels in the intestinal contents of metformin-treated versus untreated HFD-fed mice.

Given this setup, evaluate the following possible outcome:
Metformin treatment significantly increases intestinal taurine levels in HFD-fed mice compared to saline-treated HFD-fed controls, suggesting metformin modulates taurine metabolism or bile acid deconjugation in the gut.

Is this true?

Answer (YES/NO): YES